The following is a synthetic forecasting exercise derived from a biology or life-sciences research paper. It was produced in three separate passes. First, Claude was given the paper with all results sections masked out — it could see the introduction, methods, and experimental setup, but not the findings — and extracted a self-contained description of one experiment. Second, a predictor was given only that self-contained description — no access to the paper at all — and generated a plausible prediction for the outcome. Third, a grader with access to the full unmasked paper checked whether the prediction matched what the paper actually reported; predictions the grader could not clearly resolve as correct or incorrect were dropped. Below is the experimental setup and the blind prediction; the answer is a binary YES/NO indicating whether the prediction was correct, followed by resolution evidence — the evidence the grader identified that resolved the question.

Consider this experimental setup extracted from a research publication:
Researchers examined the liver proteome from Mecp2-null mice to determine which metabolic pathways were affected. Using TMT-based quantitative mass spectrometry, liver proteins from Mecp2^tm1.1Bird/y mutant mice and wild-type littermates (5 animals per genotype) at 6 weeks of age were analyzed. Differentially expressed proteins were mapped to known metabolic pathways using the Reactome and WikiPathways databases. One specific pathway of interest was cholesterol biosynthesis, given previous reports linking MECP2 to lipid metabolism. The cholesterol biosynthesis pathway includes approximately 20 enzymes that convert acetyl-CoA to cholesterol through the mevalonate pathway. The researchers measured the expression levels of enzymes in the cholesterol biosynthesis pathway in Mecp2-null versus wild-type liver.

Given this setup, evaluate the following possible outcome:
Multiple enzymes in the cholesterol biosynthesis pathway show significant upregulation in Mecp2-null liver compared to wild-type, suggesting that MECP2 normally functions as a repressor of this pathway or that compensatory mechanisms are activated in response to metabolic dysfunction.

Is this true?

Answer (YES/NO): NO